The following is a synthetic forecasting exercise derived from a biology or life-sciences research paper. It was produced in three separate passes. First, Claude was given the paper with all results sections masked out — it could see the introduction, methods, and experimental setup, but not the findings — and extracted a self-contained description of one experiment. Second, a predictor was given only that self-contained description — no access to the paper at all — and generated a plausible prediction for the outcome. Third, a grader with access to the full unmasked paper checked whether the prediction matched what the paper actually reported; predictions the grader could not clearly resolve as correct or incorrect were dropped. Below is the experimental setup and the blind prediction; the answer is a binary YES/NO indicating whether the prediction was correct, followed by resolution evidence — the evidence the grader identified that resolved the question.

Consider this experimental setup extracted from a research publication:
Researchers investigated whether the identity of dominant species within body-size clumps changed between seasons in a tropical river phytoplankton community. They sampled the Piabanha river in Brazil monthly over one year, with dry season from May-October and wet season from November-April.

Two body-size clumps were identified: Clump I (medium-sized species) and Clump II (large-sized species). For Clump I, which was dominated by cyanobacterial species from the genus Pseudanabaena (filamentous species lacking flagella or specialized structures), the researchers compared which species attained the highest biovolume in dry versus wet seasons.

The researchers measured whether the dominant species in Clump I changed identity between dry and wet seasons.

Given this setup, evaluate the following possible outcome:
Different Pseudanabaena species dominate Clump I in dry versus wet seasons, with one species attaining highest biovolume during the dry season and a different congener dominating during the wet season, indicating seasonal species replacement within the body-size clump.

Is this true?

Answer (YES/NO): NO